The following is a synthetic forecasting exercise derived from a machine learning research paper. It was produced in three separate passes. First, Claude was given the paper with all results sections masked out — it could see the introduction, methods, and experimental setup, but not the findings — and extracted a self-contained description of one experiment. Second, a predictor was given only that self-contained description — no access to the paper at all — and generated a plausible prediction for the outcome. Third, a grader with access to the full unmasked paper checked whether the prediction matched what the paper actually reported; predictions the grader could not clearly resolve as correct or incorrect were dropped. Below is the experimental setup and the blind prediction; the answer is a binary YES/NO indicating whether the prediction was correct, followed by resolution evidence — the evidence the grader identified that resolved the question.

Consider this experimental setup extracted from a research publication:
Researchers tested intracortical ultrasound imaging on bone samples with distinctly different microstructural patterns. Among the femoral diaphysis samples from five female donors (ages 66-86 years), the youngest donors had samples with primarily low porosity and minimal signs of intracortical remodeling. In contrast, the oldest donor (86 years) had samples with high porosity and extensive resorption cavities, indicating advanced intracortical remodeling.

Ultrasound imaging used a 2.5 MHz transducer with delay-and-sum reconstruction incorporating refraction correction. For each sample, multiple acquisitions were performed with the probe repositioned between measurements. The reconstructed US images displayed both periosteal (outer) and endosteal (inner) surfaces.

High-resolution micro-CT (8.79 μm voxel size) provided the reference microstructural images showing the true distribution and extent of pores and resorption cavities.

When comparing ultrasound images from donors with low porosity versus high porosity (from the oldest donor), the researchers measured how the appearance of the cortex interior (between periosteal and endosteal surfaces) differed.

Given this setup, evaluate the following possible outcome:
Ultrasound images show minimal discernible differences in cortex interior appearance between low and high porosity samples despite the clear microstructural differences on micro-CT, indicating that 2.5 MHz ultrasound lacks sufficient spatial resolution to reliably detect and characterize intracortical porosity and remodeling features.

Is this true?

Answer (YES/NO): NO